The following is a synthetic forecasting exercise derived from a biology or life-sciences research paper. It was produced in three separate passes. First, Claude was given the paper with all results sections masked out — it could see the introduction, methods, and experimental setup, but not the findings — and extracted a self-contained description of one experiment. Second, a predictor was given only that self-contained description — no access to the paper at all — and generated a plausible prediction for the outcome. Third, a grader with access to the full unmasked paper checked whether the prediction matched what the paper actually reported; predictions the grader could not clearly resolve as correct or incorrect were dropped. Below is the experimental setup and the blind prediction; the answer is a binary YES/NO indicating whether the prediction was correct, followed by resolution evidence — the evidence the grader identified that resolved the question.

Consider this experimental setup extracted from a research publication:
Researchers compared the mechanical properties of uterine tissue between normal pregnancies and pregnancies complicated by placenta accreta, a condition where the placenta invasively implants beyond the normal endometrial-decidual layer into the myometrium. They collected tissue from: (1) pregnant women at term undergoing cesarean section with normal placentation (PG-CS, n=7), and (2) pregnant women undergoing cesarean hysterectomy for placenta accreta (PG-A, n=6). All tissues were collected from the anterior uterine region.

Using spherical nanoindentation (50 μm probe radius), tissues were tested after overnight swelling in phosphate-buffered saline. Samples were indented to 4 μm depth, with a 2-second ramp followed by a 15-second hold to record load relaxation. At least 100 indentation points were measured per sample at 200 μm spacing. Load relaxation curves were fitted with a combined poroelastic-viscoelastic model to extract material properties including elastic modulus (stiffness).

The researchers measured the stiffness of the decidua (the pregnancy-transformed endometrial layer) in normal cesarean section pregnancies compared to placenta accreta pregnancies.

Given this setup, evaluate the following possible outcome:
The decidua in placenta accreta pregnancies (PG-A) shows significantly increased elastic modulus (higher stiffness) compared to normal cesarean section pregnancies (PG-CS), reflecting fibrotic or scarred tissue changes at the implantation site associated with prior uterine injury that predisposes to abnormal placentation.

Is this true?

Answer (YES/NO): NO